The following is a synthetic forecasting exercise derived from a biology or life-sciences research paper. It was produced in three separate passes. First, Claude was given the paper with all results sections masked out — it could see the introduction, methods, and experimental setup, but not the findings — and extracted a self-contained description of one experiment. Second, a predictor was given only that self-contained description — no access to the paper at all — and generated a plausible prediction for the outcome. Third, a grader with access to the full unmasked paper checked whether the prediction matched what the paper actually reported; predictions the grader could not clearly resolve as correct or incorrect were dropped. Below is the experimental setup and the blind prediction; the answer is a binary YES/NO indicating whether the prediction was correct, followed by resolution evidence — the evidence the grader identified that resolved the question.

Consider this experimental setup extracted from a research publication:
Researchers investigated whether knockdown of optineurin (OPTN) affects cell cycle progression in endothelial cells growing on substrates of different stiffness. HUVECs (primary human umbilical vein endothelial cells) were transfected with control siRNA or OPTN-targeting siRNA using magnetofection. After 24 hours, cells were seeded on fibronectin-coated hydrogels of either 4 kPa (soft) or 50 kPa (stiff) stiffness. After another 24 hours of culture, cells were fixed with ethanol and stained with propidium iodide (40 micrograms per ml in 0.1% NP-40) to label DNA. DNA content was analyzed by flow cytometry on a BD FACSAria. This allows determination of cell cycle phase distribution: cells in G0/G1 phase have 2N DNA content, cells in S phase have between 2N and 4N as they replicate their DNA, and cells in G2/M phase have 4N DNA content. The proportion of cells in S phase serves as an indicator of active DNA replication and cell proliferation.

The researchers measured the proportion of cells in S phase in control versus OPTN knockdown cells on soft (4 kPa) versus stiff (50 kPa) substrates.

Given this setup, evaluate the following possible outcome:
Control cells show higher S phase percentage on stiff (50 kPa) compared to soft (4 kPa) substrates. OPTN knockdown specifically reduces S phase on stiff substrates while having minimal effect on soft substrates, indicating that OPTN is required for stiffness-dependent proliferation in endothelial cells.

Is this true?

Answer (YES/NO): NO